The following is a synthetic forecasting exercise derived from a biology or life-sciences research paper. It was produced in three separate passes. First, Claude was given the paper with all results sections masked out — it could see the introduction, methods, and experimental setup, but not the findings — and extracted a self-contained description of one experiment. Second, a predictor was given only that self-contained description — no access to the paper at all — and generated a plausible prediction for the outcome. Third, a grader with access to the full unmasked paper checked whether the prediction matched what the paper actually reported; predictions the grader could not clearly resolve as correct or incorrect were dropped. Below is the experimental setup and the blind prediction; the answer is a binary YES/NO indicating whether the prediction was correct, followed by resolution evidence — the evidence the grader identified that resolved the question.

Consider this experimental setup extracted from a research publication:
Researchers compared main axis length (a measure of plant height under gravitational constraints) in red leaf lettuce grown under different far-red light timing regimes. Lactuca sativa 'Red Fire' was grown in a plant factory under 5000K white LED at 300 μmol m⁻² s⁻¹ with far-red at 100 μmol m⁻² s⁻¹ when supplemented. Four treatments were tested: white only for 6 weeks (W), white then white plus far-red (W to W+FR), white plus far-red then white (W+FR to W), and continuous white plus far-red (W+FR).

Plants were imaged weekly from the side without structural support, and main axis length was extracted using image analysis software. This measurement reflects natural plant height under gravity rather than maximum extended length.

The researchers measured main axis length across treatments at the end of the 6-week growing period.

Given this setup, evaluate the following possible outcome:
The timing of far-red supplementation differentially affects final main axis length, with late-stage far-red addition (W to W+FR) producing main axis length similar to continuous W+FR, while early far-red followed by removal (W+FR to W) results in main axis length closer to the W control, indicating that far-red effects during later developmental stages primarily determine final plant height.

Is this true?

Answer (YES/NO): NO